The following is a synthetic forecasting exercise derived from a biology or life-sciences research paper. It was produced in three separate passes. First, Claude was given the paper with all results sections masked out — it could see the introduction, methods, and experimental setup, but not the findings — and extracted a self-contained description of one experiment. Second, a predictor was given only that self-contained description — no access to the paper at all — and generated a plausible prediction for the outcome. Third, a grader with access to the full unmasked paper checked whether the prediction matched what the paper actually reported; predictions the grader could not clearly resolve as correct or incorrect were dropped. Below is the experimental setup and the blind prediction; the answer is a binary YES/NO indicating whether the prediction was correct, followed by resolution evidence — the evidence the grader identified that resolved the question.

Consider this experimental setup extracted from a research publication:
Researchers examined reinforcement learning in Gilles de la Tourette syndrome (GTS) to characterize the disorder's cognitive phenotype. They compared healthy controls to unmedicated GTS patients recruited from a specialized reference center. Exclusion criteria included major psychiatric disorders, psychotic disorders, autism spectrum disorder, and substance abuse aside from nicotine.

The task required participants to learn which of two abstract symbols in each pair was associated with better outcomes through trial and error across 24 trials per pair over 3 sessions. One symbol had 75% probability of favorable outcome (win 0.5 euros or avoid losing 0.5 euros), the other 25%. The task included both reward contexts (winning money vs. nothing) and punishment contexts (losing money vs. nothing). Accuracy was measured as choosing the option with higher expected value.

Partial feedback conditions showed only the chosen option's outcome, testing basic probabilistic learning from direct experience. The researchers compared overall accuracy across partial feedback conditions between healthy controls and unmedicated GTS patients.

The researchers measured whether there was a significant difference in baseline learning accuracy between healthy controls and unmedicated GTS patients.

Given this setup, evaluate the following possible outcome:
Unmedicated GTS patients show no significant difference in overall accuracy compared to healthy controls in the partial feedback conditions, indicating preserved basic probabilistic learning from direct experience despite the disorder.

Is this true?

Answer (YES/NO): YES